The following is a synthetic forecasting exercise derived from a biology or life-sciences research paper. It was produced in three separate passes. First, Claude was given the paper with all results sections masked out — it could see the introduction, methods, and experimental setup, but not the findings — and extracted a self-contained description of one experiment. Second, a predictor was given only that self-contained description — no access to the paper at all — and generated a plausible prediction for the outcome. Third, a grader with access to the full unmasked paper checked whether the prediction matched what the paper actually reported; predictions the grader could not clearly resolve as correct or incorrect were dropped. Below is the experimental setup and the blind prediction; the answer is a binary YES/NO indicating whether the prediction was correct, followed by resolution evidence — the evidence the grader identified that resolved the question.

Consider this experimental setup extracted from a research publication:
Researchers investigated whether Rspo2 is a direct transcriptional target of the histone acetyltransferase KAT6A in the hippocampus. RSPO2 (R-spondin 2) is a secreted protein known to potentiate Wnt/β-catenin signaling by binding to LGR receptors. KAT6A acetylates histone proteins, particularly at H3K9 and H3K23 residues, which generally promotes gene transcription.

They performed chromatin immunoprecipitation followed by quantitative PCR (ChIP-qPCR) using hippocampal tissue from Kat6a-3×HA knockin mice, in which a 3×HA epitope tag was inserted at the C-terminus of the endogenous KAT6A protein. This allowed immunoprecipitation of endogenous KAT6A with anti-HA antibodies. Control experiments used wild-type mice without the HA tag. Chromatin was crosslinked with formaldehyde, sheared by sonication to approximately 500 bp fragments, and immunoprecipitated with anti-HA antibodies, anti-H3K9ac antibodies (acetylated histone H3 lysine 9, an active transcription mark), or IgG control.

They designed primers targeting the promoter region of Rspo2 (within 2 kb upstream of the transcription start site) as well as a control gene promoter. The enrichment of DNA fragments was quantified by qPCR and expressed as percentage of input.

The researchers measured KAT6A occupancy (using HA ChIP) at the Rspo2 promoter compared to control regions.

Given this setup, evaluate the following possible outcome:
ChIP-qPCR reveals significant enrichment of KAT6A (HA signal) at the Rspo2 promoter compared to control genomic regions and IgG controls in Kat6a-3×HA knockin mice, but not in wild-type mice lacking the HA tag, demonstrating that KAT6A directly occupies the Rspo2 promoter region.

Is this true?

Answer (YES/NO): YES